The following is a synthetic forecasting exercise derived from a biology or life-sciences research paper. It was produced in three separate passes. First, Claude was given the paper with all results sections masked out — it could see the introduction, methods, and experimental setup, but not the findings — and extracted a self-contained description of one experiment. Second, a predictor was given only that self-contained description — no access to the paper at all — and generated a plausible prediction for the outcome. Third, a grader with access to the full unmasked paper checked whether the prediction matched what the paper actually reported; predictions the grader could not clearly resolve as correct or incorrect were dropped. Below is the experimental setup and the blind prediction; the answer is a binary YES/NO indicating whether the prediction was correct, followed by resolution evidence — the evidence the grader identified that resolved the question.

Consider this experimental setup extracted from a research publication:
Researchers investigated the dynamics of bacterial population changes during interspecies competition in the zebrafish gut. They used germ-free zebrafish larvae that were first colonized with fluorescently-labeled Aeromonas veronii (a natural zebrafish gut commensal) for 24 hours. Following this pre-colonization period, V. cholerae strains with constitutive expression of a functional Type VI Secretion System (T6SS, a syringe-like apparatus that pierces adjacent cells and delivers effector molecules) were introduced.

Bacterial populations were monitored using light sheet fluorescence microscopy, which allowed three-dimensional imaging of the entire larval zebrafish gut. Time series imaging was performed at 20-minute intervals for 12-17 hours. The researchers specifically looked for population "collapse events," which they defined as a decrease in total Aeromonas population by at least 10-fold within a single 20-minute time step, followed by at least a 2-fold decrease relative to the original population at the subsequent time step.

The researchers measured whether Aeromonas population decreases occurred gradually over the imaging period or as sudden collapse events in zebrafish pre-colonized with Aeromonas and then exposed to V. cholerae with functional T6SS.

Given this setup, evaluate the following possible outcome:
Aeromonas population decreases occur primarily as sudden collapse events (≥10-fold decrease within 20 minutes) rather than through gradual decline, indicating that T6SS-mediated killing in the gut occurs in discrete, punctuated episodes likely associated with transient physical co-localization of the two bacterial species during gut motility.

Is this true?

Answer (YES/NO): NO